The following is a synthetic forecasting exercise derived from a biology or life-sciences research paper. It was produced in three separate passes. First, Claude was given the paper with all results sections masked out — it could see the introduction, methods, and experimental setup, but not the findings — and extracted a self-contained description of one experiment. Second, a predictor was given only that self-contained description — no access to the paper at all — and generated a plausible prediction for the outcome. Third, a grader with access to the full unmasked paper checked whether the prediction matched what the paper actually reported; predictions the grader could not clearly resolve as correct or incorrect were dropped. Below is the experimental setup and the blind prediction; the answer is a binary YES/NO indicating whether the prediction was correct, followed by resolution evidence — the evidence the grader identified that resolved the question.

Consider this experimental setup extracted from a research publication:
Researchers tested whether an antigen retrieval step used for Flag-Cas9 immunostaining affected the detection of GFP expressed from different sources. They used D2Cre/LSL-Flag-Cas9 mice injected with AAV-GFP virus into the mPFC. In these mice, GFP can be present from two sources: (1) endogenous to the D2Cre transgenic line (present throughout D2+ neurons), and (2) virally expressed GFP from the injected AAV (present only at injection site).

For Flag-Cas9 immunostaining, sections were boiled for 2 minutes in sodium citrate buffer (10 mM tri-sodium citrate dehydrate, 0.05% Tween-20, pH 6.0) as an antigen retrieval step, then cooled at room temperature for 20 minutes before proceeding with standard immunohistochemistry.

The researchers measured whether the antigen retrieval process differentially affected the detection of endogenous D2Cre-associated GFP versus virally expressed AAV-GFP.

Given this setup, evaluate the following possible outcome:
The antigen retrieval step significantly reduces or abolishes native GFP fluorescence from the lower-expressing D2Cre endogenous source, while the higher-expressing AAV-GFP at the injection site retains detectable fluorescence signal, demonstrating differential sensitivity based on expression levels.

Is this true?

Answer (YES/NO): YES